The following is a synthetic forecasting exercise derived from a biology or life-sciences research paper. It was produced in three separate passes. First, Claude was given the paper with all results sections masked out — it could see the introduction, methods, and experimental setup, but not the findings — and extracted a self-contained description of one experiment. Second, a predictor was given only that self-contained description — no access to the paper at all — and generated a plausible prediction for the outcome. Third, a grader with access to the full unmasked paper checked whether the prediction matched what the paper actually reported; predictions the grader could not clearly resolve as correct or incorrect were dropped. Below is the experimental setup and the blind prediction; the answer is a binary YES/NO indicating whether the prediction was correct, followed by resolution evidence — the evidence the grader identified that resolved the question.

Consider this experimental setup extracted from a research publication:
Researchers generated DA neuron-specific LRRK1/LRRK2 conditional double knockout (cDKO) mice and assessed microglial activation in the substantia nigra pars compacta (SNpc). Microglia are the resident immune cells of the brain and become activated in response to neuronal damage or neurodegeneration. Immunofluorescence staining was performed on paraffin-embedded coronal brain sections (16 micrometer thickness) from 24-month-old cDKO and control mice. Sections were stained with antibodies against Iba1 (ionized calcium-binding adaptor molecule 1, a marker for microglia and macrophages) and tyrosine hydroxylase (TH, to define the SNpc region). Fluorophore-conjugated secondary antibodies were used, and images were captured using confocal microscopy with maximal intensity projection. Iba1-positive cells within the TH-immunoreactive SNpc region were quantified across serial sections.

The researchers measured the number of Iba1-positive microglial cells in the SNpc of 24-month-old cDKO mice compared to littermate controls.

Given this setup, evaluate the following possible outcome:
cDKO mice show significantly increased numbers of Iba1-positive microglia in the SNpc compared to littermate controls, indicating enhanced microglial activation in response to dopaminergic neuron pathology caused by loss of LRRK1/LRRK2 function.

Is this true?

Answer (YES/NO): YES